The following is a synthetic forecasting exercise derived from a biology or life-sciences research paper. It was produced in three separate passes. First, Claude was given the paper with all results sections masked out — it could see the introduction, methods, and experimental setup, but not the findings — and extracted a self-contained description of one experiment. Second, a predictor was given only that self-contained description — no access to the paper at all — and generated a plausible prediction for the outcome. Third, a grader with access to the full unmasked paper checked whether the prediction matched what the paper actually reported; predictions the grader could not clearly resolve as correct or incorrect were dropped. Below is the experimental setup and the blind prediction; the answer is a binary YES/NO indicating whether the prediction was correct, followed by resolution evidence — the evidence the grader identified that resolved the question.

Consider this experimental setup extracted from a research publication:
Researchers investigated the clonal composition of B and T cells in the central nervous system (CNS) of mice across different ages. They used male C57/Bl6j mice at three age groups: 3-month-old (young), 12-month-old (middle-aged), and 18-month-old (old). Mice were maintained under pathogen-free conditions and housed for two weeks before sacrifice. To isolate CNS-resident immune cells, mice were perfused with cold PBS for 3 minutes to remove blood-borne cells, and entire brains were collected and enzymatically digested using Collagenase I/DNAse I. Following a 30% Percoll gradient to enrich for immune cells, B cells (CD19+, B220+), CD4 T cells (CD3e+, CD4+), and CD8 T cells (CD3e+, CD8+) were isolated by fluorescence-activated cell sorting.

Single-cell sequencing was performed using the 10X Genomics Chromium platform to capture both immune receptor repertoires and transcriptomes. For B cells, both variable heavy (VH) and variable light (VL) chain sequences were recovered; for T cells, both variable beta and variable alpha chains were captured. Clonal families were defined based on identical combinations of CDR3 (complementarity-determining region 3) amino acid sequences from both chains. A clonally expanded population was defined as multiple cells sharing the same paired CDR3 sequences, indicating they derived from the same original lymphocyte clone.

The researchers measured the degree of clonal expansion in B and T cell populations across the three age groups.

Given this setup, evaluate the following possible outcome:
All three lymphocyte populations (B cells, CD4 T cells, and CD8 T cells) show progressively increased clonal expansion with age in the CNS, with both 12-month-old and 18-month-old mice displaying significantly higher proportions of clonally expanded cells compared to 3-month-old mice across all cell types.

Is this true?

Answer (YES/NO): NO